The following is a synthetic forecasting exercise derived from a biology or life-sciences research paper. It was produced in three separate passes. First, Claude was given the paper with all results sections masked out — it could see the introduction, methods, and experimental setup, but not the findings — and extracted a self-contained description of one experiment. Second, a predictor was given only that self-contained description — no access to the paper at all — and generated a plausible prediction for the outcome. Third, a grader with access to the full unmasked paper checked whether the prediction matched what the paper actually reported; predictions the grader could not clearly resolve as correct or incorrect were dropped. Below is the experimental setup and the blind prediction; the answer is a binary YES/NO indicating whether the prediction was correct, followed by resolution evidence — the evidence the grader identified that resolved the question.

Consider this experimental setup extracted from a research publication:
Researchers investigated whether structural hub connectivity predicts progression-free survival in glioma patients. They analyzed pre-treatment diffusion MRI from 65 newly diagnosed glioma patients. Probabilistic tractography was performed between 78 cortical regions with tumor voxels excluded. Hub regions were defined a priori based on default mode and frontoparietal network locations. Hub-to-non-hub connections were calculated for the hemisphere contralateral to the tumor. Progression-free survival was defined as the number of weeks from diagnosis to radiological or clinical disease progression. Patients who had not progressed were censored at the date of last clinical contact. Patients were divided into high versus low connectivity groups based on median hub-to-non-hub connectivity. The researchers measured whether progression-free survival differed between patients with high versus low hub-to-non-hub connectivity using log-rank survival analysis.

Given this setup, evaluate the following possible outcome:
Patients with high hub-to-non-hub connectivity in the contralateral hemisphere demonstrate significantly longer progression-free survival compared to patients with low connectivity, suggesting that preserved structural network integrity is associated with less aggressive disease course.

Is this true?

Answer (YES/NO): NO